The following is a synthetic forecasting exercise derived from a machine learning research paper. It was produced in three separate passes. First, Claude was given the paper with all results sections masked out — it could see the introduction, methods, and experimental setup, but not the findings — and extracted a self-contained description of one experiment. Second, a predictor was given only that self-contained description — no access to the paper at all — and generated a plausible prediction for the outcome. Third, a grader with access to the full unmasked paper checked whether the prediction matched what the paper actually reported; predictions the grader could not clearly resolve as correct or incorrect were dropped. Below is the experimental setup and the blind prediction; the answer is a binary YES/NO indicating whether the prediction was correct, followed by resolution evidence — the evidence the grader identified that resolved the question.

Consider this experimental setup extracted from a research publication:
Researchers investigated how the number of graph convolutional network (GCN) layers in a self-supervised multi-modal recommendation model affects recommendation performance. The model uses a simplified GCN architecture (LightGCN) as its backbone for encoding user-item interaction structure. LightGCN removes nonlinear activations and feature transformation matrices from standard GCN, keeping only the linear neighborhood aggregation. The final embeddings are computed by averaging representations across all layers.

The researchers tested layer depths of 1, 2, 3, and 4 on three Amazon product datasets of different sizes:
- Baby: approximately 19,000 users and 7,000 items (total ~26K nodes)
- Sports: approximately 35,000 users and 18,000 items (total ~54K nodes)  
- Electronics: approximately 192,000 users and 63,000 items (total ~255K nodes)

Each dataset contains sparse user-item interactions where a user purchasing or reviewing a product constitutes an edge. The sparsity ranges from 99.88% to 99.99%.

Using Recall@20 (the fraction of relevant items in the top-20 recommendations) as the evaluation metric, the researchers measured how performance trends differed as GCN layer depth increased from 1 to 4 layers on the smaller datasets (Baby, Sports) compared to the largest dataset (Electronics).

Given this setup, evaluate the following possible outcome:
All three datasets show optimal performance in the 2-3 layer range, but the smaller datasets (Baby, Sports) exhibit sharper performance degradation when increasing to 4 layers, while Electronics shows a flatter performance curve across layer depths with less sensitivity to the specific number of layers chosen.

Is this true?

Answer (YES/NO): NO